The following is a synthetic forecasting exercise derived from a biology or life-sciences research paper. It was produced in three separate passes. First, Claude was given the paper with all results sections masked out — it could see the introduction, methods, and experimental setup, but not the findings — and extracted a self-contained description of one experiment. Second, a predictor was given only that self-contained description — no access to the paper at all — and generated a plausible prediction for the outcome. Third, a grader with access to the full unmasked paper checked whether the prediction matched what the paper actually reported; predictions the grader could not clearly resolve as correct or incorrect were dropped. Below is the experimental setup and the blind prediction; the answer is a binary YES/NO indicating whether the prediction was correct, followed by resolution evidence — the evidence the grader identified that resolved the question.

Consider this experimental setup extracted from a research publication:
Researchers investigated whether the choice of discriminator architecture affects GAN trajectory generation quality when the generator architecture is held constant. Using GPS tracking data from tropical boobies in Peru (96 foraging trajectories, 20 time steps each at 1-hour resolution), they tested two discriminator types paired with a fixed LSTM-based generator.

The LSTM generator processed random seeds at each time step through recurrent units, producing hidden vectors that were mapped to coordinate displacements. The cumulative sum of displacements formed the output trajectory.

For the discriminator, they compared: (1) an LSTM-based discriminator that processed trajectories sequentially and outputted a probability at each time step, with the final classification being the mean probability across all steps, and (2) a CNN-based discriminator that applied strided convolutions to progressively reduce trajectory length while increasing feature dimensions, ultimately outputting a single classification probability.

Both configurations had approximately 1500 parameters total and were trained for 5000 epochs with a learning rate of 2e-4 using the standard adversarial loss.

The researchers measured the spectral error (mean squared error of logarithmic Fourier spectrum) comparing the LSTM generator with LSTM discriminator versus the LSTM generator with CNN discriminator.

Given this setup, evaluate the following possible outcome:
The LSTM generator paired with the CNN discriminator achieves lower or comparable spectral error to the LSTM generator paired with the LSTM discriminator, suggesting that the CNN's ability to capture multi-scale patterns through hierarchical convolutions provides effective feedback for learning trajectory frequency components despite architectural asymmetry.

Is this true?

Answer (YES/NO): YES